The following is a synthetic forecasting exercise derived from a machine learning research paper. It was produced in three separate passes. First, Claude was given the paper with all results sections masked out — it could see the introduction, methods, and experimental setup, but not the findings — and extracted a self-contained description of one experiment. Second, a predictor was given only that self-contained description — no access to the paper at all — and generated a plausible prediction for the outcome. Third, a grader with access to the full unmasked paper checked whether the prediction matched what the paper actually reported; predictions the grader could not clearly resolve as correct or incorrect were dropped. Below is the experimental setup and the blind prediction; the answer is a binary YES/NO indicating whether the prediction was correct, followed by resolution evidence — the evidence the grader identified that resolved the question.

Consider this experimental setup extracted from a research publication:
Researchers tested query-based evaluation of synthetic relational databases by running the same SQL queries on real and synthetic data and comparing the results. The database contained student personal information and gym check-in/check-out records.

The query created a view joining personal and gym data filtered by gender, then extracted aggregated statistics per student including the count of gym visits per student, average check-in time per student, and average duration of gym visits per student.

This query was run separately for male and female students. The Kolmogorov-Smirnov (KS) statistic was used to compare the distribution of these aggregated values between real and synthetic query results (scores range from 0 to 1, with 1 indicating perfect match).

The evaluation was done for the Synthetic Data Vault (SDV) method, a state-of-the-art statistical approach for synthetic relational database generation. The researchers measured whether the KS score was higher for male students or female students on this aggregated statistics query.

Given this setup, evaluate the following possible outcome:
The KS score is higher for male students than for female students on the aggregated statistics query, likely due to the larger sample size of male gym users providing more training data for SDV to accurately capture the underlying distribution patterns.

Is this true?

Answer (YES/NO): NO